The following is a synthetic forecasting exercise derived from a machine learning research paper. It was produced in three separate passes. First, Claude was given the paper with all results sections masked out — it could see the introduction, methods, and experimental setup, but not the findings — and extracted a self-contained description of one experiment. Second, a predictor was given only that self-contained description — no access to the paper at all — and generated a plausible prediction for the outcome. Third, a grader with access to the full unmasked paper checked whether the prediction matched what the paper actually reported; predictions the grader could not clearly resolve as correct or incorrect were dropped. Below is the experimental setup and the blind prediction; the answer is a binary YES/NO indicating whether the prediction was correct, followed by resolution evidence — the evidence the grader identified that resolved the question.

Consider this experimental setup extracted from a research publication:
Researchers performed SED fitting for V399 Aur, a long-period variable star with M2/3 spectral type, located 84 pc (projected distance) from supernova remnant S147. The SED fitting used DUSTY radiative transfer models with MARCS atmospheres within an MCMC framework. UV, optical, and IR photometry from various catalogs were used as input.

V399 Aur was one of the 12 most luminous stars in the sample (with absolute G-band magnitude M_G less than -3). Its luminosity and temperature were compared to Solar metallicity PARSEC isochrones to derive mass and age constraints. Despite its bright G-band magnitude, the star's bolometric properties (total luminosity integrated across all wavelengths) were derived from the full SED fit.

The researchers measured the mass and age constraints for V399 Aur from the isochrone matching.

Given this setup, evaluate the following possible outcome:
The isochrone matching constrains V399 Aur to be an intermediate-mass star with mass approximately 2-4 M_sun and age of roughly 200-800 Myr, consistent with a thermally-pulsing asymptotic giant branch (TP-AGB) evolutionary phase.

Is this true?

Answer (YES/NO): NO